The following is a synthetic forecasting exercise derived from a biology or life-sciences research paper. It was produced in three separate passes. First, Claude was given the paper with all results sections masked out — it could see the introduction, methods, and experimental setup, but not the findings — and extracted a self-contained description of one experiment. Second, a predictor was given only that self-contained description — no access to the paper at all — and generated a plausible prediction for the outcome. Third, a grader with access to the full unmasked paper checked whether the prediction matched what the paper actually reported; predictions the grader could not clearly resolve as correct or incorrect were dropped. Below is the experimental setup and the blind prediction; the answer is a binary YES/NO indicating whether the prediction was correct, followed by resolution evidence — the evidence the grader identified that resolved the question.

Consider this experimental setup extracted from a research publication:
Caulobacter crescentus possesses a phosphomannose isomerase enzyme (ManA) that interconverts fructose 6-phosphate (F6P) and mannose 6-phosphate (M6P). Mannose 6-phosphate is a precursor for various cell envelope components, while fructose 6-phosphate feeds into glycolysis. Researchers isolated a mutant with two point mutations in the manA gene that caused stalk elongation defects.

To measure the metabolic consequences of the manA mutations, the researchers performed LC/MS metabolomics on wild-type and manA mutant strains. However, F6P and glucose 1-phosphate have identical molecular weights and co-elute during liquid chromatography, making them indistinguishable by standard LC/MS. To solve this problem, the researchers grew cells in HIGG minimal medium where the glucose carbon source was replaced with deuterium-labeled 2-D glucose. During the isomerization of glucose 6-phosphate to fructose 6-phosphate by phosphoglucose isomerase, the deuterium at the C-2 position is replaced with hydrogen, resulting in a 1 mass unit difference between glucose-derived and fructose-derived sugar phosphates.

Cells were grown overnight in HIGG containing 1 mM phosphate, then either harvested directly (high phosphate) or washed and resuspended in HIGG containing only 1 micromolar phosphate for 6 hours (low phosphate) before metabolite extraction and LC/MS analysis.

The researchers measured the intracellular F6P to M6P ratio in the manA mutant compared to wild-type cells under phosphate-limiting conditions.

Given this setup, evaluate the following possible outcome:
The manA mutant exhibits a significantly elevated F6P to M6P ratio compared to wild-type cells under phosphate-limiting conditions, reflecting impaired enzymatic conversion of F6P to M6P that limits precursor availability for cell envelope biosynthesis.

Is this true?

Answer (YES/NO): YES